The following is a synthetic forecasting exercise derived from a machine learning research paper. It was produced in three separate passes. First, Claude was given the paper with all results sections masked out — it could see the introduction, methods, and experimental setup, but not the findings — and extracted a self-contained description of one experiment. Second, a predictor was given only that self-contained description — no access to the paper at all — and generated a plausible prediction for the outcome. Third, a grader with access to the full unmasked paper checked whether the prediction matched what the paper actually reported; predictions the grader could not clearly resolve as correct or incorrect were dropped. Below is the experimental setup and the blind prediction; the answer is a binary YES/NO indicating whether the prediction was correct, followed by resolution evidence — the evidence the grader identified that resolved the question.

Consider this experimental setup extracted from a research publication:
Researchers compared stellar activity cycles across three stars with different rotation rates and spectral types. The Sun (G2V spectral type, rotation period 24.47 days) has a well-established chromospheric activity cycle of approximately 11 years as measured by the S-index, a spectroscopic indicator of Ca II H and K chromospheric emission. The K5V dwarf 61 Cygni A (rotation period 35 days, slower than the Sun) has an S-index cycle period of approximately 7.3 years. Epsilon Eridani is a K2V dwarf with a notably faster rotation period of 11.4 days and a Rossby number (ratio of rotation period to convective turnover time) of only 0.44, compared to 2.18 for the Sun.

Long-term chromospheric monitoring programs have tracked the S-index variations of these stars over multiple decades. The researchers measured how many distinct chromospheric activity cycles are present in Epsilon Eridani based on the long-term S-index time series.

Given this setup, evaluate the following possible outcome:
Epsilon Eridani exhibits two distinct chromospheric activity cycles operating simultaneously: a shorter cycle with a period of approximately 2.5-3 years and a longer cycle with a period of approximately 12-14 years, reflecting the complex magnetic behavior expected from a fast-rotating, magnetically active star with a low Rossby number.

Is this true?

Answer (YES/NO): YES